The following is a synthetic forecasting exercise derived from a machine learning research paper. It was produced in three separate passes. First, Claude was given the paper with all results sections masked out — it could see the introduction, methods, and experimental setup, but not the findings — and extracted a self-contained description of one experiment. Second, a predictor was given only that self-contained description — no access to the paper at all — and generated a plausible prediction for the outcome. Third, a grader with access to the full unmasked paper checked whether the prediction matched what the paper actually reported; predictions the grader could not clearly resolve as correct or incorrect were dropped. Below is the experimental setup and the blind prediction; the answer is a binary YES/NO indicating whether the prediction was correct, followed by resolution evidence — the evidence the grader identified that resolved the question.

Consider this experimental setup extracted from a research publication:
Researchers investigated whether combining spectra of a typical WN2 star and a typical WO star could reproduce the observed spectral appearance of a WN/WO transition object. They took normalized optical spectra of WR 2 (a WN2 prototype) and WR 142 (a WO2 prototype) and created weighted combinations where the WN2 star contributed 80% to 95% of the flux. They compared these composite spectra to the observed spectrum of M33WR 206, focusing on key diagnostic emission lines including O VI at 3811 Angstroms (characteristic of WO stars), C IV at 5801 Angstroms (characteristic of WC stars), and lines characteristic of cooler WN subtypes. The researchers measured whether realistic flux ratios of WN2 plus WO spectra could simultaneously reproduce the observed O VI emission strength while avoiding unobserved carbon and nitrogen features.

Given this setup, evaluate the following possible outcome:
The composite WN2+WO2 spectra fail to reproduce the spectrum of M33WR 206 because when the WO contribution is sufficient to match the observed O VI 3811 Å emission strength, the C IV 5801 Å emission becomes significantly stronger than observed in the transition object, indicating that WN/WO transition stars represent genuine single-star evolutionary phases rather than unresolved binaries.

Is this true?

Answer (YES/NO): YES